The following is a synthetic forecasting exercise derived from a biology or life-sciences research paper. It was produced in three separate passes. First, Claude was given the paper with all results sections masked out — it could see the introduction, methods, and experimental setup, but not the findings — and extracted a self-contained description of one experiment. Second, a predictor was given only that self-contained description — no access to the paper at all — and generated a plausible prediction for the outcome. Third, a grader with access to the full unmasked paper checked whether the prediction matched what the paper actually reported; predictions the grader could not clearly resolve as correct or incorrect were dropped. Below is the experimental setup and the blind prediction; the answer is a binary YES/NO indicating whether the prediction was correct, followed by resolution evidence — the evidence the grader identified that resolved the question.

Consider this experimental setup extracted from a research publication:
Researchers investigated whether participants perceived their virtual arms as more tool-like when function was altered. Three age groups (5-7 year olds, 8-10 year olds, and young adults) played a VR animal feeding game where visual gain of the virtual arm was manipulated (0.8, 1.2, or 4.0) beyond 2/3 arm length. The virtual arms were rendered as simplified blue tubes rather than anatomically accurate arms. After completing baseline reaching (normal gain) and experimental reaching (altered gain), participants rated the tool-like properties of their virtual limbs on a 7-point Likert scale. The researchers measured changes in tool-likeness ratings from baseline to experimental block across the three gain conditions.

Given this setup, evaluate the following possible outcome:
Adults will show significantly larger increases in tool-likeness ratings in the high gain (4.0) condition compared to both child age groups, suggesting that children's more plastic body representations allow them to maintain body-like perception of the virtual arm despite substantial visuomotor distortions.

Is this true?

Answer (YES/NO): NO